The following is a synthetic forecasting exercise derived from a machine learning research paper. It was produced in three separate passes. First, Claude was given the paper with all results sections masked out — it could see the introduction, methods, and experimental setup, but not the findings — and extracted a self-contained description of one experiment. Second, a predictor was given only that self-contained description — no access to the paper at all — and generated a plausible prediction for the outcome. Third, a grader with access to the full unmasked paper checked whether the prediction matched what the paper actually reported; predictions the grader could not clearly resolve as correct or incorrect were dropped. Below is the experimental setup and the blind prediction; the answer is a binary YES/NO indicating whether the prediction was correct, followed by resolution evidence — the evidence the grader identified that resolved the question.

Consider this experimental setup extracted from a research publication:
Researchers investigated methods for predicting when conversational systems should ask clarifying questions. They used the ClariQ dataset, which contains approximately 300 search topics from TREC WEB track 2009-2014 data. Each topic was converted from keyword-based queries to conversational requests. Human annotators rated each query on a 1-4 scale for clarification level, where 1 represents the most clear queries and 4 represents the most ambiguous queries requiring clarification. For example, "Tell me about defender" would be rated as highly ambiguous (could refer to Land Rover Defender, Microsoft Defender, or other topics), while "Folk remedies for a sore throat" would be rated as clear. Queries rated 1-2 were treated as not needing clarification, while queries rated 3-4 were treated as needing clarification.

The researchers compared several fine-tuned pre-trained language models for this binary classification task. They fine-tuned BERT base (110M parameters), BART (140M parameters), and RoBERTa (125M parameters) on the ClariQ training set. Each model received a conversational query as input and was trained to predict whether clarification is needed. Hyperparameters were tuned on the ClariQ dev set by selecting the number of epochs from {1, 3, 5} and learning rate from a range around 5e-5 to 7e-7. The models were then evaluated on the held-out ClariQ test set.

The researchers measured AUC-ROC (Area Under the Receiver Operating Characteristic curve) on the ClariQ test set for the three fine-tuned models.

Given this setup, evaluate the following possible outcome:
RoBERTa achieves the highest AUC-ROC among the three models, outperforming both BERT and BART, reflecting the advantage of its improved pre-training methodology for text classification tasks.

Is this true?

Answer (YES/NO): NO